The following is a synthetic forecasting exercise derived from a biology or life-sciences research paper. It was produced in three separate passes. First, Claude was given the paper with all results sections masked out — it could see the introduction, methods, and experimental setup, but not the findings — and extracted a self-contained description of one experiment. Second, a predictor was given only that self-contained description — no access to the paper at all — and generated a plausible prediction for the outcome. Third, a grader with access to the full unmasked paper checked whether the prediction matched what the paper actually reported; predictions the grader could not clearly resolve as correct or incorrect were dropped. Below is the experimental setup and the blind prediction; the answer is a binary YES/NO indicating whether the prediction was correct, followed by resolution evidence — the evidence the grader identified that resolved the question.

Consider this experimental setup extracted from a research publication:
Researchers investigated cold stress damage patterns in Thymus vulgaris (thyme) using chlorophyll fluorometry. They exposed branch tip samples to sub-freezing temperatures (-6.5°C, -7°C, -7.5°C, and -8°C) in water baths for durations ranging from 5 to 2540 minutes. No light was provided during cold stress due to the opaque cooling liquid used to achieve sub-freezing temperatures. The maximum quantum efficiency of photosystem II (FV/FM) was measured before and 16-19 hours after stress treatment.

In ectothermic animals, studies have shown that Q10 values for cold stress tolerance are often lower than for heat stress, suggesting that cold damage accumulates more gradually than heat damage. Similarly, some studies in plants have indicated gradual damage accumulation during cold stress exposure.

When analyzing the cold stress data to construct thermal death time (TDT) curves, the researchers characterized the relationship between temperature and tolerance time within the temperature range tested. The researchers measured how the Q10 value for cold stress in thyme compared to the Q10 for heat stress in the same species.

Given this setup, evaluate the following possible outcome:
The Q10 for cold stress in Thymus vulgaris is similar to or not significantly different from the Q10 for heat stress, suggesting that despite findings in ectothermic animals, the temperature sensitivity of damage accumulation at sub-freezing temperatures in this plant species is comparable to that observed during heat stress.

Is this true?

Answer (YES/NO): NO